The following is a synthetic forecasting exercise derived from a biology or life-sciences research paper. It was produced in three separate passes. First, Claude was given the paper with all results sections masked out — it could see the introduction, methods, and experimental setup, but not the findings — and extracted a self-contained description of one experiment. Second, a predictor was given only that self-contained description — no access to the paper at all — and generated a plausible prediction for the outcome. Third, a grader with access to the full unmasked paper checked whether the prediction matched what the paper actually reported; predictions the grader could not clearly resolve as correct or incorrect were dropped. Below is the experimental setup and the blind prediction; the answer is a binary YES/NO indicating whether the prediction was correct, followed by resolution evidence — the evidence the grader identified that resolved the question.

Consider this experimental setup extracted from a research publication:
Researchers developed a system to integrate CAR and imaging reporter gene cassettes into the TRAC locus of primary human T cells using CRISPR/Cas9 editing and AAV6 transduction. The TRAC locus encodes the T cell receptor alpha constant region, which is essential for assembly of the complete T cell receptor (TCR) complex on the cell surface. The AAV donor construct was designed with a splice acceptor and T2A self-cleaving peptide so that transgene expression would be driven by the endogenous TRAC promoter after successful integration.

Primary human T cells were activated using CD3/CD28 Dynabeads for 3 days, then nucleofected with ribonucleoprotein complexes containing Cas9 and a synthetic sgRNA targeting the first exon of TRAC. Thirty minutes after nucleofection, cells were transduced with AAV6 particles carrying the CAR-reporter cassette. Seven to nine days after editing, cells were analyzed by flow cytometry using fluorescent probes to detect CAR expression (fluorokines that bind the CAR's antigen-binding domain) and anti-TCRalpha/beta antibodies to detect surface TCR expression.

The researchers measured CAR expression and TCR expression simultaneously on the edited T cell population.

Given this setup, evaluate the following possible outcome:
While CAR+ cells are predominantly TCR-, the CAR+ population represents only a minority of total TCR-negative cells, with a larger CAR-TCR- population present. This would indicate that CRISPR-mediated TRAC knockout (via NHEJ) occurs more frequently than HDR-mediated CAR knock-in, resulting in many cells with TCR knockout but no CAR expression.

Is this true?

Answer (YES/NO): NO